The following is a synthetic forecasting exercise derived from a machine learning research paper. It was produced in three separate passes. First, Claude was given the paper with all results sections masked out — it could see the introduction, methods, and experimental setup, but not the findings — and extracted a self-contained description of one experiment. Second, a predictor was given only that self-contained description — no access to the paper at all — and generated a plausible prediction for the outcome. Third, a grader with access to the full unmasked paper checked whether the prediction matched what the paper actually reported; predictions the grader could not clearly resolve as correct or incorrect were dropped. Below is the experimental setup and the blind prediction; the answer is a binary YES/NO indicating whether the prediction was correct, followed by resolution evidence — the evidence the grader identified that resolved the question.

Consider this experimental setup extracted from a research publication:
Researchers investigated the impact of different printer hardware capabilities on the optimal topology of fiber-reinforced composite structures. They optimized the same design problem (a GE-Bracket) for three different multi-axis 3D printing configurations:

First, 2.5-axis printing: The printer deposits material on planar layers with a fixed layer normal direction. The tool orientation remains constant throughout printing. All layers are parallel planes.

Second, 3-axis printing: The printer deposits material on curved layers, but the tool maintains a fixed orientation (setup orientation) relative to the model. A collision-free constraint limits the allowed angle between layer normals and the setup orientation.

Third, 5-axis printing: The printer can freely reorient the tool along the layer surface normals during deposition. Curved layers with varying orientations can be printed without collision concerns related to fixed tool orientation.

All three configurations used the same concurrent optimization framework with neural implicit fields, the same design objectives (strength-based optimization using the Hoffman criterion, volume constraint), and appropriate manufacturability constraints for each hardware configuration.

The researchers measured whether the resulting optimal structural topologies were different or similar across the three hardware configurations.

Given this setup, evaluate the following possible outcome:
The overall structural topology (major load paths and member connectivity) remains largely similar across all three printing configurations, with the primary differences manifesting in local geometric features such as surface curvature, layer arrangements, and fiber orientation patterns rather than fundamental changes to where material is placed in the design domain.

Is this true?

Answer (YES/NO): NO